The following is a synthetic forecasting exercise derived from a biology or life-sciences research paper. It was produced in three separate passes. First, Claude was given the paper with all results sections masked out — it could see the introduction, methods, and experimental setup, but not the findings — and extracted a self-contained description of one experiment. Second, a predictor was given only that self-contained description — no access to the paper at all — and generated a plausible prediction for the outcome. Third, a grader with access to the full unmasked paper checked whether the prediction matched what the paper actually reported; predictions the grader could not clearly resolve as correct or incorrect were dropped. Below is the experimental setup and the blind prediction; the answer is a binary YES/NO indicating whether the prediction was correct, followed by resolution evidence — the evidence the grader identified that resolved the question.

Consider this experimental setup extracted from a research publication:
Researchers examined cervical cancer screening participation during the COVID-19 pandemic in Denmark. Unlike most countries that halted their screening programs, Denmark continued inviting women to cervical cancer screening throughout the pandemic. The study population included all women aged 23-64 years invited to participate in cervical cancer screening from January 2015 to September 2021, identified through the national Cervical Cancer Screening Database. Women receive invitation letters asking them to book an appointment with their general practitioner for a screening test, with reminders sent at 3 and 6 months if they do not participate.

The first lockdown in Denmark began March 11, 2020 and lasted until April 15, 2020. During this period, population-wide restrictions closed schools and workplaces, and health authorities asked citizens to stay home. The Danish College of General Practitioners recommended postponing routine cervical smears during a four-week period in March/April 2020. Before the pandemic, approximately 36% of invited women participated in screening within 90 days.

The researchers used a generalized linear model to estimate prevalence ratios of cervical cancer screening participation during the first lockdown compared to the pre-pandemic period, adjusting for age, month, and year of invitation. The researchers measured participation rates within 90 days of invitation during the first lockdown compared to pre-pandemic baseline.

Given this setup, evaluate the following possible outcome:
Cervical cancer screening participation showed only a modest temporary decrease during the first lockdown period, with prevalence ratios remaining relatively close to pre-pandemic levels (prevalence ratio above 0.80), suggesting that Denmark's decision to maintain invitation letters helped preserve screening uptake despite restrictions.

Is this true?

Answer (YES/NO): NO